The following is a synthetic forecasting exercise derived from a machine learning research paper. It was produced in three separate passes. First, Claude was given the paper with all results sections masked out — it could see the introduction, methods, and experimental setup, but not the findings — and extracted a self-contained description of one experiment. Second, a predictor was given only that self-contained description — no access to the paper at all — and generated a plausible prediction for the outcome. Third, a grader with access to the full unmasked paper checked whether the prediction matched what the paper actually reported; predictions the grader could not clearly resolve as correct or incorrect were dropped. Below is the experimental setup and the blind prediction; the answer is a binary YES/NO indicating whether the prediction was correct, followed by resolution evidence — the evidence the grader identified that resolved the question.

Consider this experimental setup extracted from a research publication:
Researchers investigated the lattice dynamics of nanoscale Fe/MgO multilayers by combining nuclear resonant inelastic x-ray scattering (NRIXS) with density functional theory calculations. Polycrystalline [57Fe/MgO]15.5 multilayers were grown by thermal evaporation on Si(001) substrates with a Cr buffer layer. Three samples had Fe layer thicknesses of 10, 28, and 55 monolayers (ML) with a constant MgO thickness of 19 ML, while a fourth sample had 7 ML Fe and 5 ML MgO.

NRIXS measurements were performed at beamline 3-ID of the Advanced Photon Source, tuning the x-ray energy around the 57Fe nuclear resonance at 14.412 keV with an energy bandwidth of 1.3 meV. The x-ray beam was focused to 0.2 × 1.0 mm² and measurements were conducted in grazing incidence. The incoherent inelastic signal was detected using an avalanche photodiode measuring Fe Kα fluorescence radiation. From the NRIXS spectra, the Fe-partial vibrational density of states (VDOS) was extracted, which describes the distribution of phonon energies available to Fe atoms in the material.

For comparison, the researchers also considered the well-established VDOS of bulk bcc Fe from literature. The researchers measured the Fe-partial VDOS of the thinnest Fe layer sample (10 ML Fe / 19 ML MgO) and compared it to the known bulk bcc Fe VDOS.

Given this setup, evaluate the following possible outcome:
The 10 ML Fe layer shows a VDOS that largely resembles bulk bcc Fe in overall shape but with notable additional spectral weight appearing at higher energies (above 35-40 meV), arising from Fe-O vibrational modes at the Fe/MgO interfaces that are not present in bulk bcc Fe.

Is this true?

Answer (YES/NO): NO